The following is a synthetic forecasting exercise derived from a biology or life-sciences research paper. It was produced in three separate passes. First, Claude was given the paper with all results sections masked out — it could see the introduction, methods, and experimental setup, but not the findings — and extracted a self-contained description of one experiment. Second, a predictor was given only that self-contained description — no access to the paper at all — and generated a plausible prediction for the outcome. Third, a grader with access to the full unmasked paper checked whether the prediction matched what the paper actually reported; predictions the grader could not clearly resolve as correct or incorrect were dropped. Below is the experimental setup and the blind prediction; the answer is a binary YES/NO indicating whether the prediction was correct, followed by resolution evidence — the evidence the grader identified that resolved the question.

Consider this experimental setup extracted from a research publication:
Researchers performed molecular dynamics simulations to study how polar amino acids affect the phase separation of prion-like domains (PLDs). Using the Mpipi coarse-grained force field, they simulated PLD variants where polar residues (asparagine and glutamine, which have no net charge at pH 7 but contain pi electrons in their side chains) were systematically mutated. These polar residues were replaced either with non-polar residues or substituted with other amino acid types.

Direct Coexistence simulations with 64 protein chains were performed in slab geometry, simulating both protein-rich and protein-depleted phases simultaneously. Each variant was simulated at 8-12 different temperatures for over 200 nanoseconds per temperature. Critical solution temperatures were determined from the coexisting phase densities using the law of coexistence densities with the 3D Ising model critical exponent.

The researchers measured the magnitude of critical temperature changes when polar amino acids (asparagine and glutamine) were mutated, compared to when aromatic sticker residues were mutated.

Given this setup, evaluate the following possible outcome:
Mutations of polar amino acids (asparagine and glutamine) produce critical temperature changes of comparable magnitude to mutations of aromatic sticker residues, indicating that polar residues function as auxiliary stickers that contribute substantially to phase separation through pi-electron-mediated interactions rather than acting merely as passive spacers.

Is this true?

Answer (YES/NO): NO